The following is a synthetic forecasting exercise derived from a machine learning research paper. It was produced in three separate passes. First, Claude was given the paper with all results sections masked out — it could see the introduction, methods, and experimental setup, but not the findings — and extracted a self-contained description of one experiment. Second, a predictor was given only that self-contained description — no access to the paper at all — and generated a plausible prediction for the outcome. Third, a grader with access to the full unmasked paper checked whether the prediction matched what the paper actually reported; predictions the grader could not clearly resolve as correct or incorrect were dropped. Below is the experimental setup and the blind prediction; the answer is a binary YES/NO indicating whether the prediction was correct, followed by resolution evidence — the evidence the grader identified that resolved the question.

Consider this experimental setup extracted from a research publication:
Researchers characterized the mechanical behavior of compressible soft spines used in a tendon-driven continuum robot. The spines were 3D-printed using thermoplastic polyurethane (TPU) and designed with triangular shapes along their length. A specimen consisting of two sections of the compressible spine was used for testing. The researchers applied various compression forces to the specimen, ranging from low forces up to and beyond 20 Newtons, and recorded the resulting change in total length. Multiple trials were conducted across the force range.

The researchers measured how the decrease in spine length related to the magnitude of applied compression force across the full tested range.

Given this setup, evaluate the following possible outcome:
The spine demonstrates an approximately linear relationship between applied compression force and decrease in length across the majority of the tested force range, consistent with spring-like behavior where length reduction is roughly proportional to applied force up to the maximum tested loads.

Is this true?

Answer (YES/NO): NO